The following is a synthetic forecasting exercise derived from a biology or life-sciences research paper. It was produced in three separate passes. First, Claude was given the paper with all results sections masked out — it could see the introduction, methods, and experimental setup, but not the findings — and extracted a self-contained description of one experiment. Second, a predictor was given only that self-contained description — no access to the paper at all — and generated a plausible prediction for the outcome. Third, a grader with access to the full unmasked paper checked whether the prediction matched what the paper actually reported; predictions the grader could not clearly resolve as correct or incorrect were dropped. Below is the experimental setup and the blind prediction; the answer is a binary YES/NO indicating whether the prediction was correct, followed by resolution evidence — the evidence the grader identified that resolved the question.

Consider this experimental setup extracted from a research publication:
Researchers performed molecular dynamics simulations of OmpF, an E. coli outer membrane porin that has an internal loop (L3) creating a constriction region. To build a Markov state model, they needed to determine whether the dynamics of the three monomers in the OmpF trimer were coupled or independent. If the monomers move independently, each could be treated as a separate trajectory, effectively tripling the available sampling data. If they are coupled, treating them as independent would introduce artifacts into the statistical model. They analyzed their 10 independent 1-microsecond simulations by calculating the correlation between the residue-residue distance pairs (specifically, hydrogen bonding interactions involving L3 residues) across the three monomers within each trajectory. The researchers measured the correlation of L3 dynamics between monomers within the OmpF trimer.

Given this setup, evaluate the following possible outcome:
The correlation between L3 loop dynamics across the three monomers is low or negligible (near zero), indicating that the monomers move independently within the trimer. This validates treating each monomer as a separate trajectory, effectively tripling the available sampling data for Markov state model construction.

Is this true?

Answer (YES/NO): YES